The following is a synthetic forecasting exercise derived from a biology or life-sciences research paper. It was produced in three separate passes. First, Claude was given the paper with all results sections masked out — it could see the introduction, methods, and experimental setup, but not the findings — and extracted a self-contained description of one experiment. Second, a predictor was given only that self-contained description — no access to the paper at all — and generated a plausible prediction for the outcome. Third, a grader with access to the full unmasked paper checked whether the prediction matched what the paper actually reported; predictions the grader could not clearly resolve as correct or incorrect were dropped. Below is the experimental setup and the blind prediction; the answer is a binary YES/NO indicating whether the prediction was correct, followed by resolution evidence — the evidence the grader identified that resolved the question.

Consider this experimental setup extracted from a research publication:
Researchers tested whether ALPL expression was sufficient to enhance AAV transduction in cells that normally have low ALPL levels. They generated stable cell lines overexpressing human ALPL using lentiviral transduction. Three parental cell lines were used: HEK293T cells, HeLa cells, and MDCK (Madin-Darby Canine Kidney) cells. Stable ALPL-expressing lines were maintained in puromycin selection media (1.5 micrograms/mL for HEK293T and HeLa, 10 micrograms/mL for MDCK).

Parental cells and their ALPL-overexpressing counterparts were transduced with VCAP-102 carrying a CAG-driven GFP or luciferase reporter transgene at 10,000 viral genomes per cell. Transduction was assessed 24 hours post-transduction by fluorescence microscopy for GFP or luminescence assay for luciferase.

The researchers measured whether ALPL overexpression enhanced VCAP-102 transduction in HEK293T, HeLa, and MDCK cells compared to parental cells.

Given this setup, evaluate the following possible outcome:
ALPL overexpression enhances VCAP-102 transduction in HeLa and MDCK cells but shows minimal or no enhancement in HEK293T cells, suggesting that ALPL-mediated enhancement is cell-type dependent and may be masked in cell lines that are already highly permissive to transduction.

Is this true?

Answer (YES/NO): NO